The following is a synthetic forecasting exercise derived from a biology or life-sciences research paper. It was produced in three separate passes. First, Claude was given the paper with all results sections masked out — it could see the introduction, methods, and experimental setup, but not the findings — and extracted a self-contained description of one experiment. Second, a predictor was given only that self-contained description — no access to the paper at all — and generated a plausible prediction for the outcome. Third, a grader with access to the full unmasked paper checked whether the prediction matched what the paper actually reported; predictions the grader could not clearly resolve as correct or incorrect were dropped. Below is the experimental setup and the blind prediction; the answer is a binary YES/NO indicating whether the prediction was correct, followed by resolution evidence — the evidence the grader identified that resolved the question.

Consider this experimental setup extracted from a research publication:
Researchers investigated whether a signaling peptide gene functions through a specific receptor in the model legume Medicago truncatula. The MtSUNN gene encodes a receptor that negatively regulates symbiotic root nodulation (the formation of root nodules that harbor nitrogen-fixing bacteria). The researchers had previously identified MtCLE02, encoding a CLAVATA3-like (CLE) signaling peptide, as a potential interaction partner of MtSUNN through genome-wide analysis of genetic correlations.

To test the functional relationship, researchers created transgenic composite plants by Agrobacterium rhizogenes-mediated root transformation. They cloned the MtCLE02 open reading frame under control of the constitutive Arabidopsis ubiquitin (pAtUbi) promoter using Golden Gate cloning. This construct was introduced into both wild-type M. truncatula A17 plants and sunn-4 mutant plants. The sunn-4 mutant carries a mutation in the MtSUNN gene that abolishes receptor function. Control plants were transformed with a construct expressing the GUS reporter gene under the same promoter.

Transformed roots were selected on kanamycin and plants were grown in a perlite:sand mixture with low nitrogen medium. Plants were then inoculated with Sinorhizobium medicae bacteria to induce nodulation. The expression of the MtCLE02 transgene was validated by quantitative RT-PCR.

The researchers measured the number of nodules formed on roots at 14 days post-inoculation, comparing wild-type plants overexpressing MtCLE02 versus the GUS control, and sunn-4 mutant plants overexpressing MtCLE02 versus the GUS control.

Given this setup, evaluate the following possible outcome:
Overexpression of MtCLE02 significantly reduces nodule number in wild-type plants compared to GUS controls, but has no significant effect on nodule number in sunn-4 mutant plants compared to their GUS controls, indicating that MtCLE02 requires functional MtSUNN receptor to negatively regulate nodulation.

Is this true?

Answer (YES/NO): YES